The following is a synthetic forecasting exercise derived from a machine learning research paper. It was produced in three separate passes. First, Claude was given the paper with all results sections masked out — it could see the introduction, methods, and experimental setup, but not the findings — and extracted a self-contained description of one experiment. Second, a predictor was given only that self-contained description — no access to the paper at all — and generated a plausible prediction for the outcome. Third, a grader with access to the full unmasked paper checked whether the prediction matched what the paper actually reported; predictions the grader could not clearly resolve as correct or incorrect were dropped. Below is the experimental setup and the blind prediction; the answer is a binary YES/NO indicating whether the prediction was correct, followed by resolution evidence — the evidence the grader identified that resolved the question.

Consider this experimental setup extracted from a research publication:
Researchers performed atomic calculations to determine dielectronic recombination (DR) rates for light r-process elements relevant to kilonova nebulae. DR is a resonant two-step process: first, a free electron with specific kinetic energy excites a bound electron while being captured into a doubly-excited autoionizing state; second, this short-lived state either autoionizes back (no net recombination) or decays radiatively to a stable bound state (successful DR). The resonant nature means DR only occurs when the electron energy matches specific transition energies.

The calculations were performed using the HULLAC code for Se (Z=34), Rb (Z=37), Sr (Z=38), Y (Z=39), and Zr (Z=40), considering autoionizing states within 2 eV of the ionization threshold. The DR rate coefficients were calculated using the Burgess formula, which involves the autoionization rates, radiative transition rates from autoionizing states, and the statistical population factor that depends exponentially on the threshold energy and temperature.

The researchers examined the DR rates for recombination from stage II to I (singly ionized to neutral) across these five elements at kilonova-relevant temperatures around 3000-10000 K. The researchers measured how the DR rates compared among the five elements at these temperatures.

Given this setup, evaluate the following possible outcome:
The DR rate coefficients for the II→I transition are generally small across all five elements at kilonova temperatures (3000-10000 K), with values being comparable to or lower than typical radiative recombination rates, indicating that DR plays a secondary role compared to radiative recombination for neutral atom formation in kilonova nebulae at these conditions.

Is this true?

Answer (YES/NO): NO